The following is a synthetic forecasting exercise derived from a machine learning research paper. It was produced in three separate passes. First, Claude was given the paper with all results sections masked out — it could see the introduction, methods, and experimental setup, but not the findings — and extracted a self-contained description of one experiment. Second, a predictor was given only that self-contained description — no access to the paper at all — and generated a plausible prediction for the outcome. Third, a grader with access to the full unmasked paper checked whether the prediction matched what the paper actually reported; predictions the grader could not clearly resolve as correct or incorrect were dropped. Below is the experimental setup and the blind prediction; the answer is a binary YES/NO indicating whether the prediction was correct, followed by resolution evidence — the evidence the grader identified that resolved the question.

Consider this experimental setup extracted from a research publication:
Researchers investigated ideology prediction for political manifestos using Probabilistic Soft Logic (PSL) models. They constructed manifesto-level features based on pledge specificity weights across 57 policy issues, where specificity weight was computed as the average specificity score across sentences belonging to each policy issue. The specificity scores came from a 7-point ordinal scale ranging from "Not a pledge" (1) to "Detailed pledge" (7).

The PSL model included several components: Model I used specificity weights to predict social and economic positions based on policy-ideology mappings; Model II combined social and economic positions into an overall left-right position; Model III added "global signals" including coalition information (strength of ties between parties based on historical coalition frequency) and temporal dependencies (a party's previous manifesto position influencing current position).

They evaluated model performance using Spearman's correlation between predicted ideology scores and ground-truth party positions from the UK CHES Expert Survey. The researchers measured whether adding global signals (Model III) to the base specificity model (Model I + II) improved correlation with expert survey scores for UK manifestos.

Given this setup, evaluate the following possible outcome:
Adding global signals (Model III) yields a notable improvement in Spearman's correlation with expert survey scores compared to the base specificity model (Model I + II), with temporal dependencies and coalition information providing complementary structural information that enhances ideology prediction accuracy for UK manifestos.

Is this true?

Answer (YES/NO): NO